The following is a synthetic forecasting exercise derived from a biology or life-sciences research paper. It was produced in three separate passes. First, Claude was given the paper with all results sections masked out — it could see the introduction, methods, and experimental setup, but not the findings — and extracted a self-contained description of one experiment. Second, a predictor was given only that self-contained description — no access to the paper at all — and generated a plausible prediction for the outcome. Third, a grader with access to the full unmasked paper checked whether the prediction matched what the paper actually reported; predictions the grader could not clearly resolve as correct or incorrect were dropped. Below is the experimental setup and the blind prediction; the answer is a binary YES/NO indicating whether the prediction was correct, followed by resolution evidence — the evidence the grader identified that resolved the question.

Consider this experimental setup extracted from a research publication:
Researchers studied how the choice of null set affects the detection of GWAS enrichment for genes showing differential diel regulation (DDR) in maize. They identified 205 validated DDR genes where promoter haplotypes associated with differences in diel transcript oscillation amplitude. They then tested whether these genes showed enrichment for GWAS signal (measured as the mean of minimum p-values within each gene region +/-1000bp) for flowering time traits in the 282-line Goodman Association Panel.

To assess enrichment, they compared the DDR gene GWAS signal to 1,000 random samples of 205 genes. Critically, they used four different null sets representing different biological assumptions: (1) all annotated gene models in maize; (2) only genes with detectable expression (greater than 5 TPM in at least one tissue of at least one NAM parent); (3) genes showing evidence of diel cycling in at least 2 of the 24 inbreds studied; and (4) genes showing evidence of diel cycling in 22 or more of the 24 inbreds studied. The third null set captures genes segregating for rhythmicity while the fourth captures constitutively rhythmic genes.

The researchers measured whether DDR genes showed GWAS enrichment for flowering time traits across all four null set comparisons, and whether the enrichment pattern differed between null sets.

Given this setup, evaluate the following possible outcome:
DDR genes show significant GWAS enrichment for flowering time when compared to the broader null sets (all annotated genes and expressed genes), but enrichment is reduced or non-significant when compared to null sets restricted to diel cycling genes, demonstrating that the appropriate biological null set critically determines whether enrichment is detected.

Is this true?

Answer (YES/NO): YES